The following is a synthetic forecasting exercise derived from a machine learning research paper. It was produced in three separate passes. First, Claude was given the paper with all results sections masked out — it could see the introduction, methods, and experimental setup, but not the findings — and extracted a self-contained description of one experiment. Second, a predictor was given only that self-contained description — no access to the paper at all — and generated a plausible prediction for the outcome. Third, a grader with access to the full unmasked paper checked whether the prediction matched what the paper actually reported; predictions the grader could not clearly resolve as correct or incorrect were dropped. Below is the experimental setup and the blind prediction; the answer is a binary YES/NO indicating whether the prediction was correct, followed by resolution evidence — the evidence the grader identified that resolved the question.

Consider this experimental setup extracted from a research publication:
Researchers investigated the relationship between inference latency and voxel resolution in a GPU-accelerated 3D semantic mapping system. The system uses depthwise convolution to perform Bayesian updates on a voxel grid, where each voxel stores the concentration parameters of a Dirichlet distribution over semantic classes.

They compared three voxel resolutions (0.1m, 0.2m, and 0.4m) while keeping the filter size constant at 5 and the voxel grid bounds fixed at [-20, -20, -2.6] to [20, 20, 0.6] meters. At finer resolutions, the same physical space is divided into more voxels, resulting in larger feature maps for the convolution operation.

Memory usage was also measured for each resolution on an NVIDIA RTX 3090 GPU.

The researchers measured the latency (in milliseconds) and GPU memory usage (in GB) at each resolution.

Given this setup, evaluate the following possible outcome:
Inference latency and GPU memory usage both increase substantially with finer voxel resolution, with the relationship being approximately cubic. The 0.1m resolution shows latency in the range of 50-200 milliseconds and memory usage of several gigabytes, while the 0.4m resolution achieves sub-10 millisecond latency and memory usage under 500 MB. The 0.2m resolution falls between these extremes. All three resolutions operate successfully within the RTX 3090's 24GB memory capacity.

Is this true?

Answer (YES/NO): NO